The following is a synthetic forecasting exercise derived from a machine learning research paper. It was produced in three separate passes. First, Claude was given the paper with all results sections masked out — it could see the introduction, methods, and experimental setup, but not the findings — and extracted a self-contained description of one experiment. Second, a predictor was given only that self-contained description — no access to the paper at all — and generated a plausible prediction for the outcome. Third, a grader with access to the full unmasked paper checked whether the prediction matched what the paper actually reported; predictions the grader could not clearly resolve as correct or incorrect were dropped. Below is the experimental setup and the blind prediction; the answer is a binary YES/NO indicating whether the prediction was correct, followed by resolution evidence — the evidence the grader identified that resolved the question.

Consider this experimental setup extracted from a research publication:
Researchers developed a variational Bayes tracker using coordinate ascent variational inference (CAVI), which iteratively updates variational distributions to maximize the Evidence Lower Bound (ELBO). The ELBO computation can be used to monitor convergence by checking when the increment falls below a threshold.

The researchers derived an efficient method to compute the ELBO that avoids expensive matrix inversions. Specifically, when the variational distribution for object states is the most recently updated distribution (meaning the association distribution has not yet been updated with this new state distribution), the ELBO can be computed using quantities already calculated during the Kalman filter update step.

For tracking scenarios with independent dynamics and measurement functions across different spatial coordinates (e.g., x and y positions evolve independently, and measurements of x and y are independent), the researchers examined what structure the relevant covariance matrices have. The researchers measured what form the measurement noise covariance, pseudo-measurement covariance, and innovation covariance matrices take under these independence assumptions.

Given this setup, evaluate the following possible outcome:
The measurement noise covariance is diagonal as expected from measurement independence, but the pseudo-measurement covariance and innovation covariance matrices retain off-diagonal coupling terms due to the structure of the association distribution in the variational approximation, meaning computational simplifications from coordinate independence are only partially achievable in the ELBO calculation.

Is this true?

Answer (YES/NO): NO